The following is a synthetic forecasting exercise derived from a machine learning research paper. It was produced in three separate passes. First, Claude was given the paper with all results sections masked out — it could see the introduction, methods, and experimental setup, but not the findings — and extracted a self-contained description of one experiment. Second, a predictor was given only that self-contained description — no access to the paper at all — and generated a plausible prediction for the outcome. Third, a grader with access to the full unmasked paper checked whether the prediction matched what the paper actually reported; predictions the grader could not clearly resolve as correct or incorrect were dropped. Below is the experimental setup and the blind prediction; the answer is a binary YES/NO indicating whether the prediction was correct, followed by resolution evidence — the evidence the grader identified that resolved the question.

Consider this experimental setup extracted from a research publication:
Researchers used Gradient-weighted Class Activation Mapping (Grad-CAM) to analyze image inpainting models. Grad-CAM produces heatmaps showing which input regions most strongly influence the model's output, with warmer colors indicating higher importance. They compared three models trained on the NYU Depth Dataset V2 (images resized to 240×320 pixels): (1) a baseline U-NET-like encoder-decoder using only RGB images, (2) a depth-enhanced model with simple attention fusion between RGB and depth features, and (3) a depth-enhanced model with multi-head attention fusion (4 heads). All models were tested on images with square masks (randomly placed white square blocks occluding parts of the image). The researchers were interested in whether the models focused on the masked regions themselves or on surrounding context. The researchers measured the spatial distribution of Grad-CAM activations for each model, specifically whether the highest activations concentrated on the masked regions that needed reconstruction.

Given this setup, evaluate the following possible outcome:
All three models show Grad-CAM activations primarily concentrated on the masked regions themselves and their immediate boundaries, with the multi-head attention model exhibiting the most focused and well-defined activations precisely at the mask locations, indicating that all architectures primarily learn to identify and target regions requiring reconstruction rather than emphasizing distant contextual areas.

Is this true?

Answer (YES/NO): NO